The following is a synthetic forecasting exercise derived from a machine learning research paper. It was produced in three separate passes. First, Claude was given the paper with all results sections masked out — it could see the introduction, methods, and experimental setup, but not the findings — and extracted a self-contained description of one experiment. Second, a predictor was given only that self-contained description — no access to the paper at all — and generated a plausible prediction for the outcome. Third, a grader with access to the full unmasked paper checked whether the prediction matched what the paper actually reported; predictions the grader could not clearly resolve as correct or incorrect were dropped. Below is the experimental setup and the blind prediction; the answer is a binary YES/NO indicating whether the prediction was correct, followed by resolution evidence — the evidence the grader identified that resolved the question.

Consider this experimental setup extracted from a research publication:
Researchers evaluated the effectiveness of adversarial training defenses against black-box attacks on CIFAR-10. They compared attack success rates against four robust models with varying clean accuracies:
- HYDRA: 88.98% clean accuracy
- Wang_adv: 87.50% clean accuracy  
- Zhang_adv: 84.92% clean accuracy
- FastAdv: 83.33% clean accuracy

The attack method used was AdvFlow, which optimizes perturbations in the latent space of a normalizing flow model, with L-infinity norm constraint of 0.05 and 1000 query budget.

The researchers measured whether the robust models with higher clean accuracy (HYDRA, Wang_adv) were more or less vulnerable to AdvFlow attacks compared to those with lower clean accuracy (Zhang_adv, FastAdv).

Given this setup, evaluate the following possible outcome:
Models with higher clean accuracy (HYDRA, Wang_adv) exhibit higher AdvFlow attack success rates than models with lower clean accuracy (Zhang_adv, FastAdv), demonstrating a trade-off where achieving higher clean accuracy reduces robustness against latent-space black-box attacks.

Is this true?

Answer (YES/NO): NO